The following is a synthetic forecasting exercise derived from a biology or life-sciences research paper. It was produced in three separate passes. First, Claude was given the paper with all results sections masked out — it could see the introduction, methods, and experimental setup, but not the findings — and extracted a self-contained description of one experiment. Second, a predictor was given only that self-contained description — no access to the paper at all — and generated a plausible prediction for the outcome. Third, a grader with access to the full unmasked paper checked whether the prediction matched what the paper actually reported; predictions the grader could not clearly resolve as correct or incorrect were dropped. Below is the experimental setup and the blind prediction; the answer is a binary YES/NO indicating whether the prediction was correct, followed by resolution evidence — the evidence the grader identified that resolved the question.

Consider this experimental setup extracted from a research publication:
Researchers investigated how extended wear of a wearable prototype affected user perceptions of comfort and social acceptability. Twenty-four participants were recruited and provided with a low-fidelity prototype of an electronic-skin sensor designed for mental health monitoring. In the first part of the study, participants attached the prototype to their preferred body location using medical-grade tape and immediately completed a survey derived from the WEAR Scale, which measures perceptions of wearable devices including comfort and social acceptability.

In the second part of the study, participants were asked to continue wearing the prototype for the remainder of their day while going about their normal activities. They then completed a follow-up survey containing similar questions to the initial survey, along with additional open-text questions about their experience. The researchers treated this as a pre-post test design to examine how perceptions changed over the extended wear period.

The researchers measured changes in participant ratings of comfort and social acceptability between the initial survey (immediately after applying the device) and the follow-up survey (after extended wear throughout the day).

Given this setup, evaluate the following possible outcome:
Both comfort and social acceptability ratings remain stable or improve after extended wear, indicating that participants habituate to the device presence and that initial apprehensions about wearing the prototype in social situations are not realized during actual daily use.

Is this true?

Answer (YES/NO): NO